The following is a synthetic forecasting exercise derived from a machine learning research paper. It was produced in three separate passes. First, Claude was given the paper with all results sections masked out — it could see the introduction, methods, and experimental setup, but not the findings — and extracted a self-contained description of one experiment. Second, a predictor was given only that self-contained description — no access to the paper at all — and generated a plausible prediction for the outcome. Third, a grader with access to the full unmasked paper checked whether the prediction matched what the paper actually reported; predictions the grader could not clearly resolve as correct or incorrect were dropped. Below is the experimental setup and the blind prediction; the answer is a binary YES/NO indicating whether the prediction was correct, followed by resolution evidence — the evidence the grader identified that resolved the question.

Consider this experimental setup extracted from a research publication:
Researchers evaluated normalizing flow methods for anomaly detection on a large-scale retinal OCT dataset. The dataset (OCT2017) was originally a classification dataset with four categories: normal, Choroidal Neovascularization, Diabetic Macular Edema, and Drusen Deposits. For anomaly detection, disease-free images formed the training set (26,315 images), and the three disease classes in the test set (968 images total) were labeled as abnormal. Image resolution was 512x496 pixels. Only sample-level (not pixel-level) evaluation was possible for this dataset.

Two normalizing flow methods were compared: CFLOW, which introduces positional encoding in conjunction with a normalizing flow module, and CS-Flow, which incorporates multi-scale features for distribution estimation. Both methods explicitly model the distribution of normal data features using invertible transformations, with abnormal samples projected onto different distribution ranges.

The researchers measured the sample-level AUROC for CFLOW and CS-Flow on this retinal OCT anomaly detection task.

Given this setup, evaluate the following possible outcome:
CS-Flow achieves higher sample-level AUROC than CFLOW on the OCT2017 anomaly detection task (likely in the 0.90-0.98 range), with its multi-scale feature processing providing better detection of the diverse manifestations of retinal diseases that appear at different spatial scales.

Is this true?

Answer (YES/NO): NO